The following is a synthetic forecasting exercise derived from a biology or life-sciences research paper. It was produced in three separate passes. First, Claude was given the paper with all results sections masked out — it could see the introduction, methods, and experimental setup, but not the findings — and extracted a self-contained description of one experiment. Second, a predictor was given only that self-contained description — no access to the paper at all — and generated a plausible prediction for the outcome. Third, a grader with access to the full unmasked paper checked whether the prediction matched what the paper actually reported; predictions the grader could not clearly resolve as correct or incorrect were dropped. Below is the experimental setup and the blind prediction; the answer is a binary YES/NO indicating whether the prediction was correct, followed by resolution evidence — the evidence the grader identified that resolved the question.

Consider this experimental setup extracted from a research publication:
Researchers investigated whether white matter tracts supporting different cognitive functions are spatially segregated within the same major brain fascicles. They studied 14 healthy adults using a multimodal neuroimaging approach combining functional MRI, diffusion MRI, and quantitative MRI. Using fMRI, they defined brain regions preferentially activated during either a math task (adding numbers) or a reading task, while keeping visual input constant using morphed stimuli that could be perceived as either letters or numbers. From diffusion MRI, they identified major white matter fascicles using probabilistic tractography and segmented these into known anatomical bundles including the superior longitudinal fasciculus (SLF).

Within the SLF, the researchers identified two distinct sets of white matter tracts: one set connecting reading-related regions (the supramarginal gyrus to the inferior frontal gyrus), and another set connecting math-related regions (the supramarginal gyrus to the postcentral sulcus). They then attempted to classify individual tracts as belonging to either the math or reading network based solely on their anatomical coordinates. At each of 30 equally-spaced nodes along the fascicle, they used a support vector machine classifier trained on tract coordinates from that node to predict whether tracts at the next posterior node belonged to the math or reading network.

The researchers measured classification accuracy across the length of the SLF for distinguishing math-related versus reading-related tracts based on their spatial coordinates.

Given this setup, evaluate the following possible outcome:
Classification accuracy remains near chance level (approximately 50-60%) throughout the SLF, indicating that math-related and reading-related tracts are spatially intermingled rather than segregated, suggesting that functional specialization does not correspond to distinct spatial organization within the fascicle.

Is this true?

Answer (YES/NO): NO